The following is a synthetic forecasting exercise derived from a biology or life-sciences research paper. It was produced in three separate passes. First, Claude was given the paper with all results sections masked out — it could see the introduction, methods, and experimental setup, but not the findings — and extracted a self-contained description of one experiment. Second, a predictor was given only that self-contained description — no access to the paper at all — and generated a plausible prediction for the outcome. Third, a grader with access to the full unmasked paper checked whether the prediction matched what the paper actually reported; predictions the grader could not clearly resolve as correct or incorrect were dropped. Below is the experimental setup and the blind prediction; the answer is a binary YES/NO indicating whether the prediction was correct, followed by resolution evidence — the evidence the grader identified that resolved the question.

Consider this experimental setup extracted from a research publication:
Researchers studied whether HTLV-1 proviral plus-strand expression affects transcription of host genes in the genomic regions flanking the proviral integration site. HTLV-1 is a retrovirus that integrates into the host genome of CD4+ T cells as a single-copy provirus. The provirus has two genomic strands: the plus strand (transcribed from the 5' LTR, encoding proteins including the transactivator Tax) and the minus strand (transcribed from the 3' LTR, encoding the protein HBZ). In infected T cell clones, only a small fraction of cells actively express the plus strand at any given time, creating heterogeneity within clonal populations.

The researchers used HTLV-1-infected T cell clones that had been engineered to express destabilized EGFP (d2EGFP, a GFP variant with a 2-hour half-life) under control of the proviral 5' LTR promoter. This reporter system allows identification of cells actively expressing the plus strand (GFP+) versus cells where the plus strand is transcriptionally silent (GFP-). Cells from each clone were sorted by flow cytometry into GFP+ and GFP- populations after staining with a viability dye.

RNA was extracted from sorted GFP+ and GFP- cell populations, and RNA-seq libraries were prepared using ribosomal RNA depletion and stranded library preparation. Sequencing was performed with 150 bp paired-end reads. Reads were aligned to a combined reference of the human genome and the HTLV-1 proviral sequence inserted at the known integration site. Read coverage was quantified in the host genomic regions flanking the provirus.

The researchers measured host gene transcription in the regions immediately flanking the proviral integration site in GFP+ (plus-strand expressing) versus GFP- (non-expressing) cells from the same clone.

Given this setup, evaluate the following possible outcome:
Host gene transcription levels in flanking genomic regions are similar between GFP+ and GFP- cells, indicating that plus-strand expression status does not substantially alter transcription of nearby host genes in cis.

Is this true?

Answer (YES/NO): NO